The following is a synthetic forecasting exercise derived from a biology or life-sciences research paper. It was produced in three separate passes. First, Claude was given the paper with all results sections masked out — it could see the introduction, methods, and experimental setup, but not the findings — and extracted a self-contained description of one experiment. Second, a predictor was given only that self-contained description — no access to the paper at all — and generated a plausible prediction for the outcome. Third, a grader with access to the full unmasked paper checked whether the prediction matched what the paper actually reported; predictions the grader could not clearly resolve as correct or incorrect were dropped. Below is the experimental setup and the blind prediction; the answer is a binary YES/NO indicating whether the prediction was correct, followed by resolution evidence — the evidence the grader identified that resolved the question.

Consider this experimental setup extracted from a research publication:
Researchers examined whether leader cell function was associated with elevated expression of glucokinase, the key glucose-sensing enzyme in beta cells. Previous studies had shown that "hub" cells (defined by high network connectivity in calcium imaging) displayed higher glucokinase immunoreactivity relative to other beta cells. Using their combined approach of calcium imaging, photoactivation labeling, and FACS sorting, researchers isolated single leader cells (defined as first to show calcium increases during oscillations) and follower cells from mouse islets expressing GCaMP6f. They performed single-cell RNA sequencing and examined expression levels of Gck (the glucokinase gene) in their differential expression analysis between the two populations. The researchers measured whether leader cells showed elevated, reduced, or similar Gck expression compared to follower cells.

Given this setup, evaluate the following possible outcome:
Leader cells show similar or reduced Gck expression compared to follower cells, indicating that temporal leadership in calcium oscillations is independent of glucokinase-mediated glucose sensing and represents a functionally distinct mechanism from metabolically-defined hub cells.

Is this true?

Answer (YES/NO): YES